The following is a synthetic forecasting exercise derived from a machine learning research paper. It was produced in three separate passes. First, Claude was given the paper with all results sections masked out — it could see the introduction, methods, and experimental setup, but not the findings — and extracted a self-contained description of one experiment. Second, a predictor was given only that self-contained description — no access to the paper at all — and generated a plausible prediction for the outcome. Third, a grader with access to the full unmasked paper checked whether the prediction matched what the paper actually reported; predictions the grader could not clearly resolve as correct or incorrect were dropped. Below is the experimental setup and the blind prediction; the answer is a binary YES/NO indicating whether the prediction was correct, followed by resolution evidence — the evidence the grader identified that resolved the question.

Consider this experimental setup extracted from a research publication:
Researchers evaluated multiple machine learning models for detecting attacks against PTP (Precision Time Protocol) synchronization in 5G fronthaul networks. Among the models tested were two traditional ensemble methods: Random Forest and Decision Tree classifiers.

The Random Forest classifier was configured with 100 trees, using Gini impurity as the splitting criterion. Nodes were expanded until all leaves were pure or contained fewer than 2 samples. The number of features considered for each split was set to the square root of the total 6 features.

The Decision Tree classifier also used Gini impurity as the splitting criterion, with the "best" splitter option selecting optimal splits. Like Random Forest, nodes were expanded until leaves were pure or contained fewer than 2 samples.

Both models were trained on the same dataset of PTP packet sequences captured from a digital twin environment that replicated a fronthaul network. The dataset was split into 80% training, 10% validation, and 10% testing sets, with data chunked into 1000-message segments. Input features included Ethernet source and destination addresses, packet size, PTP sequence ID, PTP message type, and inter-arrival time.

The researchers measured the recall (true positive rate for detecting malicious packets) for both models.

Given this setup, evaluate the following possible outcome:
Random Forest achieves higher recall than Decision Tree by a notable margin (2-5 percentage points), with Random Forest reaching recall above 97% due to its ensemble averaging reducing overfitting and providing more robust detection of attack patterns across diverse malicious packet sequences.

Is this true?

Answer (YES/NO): NO